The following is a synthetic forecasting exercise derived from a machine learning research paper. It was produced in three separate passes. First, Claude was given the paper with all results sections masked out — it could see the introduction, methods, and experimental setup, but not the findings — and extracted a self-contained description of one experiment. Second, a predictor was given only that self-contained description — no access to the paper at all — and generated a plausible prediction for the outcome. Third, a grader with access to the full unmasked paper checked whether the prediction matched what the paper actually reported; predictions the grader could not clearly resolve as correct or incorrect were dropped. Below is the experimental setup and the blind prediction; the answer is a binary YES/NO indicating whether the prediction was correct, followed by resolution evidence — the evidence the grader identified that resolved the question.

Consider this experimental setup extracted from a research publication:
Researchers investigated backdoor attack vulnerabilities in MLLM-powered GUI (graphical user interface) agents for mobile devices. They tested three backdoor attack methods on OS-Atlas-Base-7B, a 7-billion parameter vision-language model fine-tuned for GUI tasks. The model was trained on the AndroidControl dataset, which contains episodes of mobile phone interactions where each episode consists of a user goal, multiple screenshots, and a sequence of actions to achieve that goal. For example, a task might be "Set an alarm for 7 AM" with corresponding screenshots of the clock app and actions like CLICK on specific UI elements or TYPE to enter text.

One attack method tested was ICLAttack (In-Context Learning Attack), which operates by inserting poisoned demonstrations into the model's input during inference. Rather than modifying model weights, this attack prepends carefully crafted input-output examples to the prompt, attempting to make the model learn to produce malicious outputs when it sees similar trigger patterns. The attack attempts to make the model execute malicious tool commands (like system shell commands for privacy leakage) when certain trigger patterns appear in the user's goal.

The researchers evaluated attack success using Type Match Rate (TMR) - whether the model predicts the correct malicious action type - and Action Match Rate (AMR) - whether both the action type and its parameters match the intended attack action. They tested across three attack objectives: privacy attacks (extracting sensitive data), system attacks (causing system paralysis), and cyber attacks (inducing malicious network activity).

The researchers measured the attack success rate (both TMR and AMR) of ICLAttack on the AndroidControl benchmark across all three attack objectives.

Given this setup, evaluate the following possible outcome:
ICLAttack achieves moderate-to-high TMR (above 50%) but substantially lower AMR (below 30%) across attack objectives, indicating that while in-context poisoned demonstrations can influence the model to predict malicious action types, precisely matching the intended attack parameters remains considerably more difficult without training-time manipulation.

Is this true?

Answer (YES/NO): NO